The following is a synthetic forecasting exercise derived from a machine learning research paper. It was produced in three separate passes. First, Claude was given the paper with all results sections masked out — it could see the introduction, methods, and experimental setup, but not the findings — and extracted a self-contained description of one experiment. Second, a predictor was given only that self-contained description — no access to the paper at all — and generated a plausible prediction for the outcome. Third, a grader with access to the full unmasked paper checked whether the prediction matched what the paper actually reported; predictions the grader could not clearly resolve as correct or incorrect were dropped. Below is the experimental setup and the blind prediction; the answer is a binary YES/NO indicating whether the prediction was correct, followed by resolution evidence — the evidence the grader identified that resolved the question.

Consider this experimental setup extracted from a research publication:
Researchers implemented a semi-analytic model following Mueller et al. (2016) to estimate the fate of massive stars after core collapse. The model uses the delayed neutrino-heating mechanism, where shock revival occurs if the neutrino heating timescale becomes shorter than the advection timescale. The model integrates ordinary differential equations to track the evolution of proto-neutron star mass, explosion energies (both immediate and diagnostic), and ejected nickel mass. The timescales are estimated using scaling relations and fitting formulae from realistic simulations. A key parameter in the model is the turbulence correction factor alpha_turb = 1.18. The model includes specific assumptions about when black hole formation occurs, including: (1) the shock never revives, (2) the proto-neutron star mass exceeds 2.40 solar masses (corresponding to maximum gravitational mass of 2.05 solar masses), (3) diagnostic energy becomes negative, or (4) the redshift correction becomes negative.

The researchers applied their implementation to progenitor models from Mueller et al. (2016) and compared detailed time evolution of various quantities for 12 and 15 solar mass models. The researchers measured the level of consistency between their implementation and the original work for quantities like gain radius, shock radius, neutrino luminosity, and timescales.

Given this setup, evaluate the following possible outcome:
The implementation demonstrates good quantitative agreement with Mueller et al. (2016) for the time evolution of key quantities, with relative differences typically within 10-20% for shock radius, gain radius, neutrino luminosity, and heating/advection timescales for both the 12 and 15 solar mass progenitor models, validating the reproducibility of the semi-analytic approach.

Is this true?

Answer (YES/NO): NO